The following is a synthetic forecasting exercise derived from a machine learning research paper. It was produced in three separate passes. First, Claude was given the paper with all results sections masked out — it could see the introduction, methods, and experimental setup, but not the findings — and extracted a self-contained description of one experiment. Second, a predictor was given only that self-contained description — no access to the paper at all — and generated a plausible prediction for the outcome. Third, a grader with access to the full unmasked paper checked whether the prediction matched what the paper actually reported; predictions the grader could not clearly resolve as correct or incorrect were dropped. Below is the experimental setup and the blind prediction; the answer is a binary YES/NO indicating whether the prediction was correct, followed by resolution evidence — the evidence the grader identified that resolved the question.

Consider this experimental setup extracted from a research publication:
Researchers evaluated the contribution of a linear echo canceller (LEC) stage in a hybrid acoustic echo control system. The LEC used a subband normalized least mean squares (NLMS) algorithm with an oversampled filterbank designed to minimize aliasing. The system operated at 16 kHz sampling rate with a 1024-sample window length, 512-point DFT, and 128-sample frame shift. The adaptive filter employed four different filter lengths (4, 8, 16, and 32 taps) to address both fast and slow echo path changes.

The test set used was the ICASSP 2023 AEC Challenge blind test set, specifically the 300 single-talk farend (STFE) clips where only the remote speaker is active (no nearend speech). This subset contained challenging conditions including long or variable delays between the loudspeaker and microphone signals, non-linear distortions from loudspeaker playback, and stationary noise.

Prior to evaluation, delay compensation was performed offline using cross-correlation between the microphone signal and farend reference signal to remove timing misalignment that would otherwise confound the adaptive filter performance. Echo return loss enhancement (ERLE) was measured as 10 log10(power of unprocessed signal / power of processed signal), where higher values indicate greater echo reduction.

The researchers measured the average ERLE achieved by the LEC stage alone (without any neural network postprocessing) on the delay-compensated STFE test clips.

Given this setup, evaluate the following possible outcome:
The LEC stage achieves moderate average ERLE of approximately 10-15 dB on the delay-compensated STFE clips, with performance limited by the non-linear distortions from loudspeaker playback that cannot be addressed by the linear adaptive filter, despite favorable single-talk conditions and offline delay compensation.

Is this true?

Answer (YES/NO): NO